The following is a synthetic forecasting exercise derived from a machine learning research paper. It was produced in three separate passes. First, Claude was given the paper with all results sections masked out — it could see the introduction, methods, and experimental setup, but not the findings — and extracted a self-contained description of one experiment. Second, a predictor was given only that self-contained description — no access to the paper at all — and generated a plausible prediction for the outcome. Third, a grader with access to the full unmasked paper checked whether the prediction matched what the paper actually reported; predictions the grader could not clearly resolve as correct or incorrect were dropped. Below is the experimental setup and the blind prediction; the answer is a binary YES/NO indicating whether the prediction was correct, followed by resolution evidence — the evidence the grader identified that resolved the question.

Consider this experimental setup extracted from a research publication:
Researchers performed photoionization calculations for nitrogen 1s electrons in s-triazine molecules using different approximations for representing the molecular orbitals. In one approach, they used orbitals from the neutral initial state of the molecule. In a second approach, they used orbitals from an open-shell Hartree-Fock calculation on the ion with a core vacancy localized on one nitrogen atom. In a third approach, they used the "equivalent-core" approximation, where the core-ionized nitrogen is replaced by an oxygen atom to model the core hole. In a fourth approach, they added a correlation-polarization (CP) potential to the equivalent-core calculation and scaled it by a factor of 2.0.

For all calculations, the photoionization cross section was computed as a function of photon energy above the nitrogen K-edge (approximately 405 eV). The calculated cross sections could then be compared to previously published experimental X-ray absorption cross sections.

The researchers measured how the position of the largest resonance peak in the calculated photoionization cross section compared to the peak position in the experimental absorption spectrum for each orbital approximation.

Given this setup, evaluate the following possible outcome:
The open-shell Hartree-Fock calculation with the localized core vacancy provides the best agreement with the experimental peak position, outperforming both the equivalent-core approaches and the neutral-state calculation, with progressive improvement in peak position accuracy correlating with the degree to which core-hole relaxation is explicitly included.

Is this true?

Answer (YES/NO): NO